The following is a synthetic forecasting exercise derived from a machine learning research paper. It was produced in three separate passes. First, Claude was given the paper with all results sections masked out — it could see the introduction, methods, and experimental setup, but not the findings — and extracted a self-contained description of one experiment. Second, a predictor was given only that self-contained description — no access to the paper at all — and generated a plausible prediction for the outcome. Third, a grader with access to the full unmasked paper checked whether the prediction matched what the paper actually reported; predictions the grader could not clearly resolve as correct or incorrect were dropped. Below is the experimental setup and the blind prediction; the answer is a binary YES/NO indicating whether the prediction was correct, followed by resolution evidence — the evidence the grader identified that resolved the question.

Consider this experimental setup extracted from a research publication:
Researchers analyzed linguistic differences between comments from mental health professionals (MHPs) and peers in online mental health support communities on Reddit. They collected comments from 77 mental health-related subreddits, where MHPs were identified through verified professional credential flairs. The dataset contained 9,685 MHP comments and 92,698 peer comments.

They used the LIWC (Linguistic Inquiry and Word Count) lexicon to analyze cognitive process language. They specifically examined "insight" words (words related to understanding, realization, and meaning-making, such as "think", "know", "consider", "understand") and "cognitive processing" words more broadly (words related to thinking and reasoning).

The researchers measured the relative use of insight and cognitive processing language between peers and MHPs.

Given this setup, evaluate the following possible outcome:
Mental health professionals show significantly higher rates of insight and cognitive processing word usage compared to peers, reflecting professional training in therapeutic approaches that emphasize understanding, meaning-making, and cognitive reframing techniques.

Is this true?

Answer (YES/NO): YES